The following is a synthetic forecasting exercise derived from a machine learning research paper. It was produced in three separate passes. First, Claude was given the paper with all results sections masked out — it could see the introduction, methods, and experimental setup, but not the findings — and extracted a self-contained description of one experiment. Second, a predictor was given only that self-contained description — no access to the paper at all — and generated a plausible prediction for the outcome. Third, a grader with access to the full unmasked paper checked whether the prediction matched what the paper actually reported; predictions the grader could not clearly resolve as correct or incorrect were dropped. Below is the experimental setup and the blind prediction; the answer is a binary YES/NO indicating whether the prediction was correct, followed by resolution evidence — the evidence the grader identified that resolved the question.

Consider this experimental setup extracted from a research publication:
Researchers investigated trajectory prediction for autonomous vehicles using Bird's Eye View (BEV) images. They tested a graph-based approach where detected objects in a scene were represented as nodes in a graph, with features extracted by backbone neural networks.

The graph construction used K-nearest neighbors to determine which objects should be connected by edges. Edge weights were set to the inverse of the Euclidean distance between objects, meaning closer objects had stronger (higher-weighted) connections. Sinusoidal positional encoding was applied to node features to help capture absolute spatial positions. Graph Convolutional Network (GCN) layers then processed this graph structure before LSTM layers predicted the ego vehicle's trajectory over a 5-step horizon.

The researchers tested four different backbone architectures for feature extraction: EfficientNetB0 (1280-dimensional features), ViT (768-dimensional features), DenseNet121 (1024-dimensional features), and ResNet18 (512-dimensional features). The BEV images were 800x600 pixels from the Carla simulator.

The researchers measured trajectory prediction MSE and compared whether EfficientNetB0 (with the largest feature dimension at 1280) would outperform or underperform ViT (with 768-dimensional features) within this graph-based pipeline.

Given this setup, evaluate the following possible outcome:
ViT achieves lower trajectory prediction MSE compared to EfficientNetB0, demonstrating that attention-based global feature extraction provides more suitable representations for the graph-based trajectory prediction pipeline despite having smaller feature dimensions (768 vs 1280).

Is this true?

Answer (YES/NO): YES